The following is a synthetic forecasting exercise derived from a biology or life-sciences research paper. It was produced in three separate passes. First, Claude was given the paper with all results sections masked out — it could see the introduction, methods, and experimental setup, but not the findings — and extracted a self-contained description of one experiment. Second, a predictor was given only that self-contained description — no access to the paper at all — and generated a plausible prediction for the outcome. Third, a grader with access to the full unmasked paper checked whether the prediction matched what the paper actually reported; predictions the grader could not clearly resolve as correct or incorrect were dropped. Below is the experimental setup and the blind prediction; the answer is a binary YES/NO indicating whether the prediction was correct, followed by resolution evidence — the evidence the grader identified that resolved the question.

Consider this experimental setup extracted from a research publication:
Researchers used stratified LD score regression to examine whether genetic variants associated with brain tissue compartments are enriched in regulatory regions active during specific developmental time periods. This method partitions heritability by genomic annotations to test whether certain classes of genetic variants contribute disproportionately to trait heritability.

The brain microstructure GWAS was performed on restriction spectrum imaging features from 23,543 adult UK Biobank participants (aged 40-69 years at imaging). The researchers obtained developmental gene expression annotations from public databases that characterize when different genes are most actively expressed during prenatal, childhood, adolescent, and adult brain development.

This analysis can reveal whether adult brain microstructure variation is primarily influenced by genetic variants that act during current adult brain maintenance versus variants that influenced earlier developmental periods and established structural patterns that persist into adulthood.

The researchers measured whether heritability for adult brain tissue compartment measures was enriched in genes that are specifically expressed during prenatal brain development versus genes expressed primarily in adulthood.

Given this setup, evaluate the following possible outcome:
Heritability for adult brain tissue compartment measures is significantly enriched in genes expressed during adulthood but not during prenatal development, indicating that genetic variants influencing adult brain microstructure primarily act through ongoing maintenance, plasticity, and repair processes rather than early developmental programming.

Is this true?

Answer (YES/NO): NO